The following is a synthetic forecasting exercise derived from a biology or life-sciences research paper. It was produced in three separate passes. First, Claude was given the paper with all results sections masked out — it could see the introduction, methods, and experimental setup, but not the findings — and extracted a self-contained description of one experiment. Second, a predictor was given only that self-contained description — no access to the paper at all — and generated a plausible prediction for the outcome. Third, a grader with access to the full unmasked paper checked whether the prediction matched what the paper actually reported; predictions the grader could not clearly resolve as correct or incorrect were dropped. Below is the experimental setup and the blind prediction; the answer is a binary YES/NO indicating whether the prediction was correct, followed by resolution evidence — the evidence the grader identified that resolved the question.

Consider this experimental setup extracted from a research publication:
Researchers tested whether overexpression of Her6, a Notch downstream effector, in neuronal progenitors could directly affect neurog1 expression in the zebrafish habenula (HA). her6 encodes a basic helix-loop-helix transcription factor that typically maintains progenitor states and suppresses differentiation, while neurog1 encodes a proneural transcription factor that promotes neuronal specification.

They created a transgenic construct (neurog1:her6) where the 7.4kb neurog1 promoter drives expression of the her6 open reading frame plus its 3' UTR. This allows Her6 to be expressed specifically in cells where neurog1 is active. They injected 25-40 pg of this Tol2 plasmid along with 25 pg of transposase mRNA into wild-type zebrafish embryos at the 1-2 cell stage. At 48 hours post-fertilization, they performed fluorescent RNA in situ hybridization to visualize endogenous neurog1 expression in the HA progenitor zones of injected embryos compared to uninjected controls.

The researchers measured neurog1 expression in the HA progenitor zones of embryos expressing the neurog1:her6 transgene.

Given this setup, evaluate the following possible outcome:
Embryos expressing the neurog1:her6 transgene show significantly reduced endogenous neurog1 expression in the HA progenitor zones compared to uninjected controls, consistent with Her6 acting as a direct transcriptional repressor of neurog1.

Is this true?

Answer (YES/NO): YES